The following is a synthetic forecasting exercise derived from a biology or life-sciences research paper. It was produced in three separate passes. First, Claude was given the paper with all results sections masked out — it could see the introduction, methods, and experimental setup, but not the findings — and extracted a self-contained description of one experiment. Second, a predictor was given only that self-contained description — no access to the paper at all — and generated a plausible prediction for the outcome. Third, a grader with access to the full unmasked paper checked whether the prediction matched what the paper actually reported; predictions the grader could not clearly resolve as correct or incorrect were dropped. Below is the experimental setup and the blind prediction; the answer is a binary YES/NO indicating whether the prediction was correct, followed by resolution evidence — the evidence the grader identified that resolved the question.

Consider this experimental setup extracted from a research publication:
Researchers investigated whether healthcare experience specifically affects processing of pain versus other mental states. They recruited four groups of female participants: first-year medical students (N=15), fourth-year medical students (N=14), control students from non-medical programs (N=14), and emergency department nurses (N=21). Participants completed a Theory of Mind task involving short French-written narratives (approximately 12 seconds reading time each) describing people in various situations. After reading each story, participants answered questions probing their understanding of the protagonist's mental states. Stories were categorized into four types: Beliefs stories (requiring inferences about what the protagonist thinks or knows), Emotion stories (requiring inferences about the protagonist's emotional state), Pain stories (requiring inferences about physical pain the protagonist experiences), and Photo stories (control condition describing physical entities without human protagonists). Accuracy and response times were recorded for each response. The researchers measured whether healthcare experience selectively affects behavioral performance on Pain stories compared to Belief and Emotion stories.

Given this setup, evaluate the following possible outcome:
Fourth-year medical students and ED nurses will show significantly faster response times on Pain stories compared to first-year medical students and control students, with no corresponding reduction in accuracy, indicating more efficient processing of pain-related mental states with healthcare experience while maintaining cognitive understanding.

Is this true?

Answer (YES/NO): NO